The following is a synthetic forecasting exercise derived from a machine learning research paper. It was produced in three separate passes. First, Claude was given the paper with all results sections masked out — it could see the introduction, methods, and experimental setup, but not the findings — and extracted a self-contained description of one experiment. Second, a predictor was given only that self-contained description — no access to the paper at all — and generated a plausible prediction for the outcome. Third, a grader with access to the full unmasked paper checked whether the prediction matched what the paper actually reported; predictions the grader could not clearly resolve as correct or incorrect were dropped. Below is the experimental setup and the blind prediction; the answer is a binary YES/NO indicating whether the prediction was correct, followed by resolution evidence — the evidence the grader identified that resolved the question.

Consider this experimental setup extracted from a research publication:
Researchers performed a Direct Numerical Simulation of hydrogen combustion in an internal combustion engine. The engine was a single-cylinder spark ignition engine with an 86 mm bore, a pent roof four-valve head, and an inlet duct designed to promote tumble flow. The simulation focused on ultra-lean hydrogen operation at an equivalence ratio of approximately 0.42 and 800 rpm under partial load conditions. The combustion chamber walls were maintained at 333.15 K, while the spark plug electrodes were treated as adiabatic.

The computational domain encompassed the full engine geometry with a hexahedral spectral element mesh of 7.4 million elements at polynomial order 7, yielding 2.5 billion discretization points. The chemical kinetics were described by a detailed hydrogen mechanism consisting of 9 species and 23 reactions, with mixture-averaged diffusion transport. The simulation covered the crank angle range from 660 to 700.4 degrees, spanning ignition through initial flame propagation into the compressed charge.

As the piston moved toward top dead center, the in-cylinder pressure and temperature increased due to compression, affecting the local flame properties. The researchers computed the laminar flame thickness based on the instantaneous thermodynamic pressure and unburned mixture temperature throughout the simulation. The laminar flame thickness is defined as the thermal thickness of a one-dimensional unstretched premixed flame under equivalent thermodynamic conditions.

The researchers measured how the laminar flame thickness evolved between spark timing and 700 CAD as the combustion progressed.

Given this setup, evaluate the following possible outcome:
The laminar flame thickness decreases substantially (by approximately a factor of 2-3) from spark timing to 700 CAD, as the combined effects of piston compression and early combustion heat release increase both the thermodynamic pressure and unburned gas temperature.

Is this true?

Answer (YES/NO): NO